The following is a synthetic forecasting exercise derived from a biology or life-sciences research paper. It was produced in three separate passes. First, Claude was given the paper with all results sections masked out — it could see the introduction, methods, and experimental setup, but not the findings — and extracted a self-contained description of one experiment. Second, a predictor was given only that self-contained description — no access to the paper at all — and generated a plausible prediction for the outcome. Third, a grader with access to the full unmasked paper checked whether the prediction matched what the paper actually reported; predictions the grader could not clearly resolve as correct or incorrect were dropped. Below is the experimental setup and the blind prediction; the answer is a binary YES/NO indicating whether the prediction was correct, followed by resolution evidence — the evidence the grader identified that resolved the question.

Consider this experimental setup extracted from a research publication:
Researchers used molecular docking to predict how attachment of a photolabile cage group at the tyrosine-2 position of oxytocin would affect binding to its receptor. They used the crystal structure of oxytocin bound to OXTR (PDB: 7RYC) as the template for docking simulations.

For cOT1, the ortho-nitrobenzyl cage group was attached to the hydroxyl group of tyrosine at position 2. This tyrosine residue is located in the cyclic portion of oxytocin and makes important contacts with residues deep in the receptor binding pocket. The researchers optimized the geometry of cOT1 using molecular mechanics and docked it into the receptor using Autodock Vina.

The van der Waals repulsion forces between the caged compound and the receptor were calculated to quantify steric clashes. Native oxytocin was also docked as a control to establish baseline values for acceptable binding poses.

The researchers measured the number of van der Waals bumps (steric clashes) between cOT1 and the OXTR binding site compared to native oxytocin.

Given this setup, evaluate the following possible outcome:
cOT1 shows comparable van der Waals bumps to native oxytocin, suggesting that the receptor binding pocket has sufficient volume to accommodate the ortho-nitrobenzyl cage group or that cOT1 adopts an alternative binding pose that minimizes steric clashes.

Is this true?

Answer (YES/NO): NO